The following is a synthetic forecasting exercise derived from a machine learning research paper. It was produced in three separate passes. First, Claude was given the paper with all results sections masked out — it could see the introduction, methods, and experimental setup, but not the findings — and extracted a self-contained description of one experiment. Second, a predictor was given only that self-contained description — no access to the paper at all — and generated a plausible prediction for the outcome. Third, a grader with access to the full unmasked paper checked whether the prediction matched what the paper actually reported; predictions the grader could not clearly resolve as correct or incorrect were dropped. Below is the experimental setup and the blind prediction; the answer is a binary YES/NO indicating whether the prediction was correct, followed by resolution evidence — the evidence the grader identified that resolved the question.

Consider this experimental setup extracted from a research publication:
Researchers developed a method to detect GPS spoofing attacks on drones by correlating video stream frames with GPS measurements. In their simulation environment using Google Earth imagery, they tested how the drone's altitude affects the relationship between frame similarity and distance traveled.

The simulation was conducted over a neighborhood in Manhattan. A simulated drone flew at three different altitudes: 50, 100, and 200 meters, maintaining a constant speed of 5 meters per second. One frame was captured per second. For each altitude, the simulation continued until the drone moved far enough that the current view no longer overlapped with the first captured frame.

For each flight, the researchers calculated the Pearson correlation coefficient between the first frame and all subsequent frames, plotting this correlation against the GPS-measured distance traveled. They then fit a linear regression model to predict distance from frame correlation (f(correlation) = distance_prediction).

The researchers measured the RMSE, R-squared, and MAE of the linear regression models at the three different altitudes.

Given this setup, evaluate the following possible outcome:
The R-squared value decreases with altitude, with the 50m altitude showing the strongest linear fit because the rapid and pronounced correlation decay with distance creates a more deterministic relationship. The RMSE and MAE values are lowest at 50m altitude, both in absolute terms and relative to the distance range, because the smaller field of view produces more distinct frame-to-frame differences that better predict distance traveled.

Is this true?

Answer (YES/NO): NO